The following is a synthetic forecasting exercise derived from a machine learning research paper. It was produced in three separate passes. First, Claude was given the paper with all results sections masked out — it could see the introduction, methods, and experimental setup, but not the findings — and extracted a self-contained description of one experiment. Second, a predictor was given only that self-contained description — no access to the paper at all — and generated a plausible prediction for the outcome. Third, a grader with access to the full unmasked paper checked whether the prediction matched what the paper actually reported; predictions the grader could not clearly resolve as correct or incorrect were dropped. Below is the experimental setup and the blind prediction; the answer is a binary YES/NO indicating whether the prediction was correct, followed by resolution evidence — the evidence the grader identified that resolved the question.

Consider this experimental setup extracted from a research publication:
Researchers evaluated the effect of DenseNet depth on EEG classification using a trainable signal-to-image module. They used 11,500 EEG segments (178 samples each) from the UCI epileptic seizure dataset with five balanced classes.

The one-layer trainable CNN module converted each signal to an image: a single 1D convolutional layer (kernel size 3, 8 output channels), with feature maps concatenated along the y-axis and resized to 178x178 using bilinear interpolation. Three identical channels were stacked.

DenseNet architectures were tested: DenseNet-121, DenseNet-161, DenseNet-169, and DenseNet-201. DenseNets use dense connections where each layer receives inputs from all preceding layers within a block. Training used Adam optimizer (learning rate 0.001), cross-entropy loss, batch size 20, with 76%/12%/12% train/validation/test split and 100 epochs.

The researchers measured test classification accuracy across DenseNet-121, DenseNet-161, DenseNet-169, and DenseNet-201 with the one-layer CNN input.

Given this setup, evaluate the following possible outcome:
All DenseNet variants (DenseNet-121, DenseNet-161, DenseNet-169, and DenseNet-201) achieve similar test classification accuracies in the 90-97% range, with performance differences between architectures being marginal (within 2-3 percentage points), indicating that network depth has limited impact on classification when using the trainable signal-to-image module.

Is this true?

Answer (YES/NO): NO